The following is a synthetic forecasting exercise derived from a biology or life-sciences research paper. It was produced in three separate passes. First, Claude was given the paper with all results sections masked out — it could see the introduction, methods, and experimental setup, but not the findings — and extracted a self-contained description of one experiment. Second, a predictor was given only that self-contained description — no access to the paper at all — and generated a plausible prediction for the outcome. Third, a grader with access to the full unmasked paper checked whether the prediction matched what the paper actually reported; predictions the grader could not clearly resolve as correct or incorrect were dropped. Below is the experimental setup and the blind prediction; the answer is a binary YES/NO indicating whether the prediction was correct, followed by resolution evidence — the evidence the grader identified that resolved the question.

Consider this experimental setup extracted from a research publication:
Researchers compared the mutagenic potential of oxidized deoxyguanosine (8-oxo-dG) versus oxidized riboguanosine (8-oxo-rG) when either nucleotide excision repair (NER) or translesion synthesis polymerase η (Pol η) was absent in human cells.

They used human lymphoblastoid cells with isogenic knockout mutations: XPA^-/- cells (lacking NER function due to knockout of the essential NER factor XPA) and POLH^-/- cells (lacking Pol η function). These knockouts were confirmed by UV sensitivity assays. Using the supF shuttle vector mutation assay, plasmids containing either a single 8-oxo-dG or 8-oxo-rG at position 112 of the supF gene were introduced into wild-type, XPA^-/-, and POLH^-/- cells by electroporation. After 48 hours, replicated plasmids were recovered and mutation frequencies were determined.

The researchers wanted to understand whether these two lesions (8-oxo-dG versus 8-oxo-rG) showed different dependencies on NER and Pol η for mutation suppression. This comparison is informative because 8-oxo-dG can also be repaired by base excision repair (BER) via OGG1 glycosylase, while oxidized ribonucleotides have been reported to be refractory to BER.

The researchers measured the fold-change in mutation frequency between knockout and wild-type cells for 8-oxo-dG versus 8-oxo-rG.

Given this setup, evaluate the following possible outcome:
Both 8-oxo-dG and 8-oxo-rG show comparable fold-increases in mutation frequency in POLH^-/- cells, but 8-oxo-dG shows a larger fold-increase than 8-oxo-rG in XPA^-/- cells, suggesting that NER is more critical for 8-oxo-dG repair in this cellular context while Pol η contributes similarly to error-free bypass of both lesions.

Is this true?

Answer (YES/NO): NO